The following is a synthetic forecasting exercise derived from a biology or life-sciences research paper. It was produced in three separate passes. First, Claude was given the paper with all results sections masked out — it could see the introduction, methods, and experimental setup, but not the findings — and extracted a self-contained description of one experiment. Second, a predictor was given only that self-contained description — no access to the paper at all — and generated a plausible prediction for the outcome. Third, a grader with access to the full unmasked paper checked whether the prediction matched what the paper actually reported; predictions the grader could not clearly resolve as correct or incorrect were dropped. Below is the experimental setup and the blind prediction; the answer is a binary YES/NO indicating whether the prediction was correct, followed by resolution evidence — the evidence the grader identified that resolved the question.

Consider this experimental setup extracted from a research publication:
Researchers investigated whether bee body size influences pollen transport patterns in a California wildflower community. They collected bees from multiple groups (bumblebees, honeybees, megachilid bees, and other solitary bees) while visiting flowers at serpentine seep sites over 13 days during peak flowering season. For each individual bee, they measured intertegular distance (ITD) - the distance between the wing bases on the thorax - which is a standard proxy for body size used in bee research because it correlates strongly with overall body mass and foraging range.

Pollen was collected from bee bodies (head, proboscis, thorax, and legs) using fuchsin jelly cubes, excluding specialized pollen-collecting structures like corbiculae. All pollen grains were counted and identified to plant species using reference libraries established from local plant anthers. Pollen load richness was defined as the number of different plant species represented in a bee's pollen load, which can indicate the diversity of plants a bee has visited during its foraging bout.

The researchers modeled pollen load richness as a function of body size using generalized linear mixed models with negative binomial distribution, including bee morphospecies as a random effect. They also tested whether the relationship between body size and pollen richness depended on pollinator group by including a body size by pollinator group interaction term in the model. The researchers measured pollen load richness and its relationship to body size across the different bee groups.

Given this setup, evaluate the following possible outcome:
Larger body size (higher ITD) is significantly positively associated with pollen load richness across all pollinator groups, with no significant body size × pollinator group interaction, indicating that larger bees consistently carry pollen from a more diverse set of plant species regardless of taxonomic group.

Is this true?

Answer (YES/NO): YES